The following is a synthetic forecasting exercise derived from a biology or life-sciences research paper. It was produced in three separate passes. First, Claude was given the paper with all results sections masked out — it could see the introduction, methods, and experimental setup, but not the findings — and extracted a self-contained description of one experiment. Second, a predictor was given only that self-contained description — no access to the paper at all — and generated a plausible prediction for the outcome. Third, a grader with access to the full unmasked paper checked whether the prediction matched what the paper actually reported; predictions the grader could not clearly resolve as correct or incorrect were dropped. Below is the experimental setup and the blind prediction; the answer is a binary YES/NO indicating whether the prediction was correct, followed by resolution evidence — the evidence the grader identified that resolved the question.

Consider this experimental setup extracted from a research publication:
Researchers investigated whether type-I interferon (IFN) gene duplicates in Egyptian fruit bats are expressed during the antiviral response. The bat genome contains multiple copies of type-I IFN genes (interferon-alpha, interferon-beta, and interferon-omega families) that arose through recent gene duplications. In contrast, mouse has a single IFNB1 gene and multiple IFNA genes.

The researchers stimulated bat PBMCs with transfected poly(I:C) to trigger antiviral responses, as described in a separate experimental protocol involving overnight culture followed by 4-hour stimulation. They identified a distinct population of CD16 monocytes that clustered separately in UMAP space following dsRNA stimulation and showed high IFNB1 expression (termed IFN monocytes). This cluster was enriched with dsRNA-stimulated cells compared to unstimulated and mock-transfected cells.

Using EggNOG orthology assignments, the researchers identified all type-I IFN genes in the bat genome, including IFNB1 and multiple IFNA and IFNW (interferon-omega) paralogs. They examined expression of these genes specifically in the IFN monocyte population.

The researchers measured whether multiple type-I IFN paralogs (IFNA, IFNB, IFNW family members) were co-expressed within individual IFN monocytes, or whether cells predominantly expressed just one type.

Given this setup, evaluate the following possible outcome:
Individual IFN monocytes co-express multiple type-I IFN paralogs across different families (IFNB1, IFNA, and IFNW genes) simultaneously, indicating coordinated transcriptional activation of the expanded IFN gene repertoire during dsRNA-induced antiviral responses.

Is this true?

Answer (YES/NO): YES